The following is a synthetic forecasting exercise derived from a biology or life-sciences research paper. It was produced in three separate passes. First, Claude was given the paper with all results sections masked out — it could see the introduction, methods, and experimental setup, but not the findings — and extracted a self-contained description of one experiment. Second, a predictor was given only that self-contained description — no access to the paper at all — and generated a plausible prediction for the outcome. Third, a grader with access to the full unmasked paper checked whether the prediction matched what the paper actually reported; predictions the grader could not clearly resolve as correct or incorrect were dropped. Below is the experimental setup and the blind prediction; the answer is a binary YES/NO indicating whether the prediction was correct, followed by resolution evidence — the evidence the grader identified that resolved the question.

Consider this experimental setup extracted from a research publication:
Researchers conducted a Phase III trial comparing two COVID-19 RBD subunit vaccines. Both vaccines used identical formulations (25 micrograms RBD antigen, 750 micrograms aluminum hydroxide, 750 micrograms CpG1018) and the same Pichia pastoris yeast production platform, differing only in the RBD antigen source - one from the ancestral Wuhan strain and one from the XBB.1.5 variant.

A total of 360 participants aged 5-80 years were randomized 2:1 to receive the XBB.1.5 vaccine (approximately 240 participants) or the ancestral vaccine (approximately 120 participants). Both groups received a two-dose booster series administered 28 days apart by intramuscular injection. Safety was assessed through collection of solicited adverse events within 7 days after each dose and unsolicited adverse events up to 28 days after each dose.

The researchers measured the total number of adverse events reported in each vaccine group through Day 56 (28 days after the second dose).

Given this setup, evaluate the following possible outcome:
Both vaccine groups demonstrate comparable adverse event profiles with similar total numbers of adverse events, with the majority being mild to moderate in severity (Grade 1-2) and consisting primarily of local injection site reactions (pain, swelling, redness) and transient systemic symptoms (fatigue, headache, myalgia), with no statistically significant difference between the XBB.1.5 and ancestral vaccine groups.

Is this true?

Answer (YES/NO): NO